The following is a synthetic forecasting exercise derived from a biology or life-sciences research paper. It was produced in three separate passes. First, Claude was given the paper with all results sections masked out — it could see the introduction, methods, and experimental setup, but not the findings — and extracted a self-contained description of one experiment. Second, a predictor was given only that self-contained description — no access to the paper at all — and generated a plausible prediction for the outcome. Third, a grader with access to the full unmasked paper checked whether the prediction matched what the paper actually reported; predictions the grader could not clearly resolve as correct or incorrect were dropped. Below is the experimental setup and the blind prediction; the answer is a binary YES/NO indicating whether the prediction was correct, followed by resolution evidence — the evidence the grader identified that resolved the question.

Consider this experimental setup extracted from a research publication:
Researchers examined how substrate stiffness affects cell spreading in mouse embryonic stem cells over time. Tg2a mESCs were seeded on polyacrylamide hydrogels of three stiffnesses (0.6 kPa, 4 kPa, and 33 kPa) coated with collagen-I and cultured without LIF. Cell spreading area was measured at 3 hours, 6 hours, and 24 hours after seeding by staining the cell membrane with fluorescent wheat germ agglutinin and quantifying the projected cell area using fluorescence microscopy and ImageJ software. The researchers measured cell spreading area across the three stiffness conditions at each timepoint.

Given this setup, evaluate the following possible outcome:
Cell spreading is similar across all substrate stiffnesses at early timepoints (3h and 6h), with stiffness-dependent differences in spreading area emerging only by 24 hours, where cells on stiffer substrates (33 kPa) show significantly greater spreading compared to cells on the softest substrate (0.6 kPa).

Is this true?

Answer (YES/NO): NO